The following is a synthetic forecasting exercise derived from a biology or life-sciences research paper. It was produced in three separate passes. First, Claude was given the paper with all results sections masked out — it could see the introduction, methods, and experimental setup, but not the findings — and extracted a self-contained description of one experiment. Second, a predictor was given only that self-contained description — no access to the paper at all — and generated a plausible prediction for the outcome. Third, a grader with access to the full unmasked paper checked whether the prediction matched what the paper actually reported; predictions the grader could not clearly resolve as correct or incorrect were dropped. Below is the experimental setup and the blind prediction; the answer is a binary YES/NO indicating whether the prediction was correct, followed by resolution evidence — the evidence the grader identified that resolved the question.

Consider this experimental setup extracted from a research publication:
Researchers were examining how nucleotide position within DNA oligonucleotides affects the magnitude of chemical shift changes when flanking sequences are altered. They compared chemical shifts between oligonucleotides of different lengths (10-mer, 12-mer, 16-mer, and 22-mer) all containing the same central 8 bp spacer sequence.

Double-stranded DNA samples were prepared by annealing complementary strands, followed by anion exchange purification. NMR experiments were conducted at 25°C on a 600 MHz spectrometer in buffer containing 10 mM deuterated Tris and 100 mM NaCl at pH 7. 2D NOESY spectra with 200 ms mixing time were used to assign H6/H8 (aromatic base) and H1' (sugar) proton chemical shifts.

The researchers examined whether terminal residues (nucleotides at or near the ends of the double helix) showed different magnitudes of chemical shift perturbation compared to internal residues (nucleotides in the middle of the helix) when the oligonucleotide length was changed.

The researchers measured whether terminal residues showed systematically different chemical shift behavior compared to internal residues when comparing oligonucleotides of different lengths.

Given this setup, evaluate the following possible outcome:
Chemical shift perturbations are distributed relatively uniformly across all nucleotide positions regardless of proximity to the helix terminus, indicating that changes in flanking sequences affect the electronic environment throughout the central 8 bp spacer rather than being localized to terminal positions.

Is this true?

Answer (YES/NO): NO